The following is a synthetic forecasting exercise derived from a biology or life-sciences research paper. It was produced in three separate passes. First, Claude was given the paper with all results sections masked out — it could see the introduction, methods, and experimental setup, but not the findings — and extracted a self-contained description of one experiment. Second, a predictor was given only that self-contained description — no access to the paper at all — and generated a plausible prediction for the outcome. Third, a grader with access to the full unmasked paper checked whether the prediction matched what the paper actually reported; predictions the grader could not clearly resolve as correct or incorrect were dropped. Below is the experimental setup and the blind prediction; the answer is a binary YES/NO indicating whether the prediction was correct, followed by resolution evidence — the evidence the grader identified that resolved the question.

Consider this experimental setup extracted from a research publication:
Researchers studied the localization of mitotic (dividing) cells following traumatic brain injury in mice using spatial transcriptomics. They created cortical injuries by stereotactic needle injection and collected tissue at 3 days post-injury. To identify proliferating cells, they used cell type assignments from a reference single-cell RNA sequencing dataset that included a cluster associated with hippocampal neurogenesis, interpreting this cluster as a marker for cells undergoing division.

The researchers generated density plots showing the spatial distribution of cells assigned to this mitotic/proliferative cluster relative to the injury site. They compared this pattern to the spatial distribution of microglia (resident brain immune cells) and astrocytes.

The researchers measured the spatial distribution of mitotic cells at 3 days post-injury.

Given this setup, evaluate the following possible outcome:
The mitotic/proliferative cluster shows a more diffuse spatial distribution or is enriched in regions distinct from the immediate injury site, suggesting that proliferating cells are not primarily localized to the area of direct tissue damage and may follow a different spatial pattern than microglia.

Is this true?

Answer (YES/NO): NO